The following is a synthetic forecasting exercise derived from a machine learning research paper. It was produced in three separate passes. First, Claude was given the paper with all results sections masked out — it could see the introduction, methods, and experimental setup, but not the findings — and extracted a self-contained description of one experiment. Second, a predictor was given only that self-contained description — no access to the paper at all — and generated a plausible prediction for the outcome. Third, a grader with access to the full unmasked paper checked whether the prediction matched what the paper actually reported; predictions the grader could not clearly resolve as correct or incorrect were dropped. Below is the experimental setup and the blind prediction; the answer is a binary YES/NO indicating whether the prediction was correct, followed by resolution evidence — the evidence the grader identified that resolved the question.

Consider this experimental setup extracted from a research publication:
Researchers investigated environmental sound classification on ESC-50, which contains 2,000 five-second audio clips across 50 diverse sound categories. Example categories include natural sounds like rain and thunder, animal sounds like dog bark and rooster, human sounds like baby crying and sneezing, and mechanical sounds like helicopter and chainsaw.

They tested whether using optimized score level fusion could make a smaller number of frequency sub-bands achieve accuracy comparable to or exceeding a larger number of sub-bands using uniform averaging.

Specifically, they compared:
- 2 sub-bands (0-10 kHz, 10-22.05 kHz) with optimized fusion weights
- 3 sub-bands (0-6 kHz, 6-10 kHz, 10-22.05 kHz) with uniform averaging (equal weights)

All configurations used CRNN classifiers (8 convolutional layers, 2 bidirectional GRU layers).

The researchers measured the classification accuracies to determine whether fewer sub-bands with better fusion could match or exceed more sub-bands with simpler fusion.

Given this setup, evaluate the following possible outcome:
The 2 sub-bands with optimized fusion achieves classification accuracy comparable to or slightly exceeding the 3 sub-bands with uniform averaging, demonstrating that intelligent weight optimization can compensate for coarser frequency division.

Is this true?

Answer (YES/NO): YES